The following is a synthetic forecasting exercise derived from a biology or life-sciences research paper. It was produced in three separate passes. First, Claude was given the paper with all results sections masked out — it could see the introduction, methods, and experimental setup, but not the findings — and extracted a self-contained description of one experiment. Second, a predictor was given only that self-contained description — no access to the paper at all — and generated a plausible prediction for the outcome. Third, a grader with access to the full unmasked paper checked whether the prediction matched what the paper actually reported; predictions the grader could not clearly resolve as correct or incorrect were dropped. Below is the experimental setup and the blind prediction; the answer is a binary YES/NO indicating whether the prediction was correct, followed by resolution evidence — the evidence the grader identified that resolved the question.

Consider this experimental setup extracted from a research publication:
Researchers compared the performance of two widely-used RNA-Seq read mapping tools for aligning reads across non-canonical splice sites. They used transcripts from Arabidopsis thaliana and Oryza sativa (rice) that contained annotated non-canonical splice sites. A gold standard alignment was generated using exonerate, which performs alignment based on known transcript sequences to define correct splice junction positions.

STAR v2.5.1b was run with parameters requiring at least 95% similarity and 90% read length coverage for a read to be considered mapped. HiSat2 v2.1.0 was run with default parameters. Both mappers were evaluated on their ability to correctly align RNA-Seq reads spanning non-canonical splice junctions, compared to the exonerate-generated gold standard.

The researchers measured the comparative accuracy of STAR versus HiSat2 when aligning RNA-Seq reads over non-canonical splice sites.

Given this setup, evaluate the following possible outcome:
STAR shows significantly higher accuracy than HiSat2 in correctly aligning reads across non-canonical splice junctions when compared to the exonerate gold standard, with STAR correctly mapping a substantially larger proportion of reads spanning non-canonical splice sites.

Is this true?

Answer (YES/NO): NO